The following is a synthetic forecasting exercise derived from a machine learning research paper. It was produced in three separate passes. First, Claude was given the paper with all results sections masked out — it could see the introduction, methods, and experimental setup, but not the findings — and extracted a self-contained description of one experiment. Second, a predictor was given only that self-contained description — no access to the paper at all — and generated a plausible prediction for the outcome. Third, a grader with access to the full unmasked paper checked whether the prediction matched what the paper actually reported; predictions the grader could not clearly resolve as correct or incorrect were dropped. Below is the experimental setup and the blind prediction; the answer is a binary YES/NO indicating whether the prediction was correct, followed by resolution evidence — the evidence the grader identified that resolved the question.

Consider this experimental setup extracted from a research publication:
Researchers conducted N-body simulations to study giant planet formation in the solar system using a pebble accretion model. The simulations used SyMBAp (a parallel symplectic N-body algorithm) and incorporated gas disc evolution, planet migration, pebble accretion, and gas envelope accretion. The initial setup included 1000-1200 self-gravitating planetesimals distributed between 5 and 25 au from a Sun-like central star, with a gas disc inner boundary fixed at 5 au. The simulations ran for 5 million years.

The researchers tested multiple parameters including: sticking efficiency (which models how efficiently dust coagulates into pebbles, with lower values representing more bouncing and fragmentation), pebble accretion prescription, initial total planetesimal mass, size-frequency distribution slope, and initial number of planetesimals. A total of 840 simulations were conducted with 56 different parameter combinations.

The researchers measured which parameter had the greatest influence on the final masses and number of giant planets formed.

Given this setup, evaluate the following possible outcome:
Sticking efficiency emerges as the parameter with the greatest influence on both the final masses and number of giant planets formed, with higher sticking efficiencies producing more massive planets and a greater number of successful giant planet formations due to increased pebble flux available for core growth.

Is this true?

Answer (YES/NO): YES